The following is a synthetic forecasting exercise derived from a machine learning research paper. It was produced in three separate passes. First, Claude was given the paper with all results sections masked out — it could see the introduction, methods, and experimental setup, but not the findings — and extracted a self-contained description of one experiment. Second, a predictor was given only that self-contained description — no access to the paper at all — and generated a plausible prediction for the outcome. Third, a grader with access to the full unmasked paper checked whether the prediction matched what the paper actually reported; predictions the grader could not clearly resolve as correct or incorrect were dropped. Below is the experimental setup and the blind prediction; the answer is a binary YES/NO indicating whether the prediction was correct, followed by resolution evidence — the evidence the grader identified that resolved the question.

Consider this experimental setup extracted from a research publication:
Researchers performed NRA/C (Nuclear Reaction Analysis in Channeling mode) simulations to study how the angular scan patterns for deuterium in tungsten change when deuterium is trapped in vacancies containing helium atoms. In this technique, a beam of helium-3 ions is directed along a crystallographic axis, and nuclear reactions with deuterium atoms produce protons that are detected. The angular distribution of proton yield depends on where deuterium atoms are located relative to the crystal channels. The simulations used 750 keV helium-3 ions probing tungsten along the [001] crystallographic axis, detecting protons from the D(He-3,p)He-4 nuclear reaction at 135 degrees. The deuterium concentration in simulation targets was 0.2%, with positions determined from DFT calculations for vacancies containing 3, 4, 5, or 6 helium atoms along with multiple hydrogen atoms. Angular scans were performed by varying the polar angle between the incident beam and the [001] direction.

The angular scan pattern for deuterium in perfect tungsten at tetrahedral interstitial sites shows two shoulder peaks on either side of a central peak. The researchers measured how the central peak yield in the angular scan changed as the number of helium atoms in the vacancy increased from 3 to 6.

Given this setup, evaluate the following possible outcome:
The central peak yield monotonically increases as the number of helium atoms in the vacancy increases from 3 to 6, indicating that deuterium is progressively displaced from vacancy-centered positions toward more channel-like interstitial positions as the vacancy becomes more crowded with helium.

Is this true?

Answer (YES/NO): NO